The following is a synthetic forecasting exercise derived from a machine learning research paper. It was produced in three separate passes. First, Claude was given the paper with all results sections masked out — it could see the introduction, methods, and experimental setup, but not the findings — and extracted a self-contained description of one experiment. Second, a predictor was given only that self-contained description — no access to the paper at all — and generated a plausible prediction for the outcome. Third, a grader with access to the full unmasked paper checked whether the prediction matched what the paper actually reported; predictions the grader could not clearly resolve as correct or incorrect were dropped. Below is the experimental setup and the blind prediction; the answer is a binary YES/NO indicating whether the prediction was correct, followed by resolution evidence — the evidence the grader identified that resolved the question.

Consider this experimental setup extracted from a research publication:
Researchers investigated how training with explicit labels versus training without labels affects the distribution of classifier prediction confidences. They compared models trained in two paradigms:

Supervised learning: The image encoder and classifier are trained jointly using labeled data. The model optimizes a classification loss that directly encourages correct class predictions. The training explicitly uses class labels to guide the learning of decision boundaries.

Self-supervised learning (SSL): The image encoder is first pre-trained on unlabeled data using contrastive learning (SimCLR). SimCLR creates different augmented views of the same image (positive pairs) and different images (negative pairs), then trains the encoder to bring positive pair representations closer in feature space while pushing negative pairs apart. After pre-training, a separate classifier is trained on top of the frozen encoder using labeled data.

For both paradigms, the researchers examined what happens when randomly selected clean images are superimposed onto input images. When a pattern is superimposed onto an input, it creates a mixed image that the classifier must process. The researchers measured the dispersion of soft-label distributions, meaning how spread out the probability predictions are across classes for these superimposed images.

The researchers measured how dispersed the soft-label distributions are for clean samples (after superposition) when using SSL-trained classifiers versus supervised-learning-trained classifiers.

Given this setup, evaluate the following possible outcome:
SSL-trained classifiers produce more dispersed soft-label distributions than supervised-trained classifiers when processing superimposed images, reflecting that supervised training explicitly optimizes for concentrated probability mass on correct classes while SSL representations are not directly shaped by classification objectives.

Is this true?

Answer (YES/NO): NO